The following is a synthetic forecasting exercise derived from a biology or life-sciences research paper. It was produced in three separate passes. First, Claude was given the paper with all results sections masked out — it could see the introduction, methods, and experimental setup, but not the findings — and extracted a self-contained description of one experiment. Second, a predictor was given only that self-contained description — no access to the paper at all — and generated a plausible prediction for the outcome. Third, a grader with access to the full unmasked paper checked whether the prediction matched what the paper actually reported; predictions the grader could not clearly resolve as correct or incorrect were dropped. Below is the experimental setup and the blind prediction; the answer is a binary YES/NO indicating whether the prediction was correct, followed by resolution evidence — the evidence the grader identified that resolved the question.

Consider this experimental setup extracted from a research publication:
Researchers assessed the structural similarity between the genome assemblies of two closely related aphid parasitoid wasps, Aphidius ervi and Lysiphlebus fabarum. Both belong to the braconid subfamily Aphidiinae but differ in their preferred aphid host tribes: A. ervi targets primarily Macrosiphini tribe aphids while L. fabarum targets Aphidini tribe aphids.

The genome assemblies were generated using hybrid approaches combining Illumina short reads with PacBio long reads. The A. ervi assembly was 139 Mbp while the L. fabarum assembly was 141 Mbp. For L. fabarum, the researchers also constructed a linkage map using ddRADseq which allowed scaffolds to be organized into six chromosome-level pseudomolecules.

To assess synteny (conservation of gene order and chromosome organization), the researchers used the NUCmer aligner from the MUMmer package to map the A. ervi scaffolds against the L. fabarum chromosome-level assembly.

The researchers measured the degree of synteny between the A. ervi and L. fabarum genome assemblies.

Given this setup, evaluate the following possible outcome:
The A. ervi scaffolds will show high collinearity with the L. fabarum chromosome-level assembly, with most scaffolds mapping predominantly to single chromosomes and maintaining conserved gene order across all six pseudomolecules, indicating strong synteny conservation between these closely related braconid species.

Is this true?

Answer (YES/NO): YES